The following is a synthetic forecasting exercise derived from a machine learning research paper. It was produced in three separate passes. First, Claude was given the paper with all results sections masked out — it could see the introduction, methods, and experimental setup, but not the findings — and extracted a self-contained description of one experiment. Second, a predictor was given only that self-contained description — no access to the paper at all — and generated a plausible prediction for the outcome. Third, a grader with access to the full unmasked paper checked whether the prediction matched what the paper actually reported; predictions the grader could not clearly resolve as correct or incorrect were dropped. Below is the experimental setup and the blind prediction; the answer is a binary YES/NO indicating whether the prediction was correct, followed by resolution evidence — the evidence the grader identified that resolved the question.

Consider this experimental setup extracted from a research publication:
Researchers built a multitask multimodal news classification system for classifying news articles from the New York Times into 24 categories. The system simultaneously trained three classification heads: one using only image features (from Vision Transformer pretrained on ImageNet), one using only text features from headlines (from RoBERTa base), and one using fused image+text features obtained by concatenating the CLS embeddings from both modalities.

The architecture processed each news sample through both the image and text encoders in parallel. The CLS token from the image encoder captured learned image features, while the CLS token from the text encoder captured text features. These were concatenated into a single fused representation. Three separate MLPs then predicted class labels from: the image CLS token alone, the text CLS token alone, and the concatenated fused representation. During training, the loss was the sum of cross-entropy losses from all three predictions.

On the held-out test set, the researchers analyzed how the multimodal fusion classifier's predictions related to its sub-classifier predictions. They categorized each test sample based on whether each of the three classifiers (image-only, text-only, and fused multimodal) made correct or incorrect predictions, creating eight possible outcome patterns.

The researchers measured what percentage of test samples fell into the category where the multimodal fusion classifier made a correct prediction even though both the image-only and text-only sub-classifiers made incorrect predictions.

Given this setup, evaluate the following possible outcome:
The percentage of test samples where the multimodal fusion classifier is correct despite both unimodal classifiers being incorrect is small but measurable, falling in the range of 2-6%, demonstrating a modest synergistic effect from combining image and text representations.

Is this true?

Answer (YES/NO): YES